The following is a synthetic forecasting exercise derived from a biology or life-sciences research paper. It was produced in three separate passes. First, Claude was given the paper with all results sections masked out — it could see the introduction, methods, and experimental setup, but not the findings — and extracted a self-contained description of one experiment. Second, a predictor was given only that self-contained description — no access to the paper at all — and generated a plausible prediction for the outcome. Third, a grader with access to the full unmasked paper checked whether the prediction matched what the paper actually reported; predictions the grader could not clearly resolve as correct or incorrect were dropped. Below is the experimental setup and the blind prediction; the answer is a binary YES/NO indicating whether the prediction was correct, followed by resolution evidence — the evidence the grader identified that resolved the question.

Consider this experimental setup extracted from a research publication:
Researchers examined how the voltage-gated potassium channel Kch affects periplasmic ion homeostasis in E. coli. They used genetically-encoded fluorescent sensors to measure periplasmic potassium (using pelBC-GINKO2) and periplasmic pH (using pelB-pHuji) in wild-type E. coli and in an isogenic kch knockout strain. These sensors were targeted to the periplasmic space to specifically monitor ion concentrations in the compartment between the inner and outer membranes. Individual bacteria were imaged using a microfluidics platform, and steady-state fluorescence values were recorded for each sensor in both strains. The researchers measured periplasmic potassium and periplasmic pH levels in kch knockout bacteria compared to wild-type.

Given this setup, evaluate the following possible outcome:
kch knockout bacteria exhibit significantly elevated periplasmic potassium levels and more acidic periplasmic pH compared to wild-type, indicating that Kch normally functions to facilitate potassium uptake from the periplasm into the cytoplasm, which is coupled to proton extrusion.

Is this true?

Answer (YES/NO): NO